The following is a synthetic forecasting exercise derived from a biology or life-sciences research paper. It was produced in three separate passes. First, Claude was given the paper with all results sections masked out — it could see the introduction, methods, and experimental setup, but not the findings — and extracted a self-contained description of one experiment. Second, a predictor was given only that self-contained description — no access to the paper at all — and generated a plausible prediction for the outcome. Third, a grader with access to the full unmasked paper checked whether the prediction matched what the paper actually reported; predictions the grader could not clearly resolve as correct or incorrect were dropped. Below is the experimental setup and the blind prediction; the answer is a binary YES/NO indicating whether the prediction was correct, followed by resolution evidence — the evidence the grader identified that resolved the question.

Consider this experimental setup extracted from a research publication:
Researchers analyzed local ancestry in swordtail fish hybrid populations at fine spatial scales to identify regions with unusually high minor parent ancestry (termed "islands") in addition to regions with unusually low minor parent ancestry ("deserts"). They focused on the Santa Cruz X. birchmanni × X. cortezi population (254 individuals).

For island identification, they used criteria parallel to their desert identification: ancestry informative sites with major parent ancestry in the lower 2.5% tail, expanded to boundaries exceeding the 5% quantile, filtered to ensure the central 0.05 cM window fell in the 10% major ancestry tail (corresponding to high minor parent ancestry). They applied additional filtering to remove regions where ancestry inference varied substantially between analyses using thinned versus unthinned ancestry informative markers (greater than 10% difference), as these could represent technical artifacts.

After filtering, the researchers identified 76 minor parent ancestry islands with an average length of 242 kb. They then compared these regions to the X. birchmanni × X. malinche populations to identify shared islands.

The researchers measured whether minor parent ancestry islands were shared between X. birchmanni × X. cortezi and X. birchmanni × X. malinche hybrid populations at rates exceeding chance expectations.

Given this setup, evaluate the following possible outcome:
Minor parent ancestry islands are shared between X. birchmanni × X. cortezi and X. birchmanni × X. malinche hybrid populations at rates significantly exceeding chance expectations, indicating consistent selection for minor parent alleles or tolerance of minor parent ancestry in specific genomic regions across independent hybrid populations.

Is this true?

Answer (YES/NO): NO